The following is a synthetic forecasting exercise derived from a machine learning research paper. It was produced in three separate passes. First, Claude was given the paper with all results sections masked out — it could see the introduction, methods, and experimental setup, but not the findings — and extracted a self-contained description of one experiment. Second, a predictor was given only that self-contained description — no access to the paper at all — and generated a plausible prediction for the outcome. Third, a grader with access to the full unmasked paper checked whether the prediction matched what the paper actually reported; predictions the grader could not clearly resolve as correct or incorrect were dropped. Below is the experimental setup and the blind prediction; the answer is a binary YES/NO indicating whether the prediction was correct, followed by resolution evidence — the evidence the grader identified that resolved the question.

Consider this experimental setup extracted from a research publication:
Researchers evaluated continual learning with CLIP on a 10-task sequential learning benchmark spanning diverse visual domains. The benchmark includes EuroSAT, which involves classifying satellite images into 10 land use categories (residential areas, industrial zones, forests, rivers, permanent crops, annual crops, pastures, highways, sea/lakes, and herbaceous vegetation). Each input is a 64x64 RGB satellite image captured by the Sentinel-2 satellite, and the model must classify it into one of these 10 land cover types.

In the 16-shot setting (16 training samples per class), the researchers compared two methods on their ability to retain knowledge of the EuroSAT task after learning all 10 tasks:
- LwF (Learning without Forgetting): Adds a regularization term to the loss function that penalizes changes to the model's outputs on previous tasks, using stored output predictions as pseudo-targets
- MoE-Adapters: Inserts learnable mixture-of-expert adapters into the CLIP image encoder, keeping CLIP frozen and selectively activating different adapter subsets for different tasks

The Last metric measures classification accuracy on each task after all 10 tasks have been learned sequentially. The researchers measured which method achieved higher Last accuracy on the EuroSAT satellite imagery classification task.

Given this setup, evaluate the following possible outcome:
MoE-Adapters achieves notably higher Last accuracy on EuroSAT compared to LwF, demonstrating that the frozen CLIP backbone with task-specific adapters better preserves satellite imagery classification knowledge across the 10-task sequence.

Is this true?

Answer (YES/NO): NO